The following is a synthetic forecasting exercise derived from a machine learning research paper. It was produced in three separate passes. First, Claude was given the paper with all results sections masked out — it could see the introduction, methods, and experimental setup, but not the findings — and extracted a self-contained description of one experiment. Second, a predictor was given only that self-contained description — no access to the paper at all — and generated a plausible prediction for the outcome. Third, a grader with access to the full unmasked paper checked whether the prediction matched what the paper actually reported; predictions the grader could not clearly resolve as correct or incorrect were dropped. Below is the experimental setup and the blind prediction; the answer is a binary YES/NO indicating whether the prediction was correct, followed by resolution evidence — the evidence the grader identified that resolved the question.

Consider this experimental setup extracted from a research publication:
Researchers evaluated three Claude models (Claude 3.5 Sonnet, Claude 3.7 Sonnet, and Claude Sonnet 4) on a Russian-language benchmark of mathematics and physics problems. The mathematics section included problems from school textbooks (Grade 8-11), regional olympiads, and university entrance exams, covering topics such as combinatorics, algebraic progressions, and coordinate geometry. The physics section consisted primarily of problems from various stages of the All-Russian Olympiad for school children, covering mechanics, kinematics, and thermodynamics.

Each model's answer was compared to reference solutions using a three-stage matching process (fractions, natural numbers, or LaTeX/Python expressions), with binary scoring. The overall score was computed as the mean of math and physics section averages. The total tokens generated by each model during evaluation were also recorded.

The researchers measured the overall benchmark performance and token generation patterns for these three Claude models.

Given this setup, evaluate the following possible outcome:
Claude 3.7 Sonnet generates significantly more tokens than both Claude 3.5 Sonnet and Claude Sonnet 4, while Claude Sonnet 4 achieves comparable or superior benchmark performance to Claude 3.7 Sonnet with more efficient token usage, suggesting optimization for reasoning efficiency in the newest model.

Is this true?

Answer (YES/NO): NO